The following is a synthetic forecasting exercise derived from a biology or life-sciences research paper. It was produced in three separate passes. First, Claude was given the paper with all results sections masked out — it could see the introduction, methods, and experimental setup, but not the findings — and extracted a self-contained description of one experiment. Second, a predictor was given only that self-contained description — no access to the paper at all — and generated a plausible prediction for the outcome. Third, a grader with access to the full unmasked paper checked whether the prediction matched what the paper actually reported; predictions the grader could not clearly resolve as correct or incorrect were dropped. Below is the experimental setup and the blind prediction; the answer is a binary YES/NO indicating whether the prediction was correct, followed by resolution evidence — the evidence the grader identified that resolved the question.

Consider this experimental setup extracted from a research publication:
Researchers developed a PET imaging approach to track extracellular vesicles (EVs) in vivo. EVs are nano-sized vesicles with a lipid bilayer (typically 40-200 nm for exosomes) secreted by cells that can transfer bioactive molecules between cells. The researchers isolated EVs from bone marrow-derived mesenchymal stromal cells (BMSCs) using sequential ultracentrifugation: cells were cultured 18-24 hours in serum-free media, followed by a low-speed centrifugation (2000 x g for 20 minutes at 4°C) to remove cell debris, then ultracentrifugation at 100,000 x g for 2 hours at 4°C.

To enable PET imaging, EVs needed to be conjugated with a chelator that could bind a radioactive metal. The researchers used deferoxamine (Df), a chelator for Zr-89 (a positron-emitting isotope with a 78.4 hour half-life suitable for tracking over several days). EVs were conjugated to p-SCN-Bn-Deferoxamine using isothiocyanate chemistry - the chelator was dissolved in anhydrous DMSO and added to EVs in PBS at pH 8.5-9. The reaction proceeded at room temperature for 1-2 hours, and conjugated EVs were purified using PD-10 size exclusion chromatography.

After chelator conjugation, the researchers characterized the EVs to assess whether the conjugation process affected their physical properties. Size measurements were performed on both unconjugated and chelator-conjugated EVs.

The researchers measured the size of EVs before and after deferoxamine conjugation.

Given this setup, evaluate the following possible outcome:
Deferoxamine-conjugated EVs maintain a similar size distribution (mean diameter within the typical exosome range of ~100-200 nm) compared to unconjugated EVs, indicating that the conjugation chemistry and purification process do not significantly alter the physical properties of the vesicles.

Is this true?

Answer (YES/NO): YES